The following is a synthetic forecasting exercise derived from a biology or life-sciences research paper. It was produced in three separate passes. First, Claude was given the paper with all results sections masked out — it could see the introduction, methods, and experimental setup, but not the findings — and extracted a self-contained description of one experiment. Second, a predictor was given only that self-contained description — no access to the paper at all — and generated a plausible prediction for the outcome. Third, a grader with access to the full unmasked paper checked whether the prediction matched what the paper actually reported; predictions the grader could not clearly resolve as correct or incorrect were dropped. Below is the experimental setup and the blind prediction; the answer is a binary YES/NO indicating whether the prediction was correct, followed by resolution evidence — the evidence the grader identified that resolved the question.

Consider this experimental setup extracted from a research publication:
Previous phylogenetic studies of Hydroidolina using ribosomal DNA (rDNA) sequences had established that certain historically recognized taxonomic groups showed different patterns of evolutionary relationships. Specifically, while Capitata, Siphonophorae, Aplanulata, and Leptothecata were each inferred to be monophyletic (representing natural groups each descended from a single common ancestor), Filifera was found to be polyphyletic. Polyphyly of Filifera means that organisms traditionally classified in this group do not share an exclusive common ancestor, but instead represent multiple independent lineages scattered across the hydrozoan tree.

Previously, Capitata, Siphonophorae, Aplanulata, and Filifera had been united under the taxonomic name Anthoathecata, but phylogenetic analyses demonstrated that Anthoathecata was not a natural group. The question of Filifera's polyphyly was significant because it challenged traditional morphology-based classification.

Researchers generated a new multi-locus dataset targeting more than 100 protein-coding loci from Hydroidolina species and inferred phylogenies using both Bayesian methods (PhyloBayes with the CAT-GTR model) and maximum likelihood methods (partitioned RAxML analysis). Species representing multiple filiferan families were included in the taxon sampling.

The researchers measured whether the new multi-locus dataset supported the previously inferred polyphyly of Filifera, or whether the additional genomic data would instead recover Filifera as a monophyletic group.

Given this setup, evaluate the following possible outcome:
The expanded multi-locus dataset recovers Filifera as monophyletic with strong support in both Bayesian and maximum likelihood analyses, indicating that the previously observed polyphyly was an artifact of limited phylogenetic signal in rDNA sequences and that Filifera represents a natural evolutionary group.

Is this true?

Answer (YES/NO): NO